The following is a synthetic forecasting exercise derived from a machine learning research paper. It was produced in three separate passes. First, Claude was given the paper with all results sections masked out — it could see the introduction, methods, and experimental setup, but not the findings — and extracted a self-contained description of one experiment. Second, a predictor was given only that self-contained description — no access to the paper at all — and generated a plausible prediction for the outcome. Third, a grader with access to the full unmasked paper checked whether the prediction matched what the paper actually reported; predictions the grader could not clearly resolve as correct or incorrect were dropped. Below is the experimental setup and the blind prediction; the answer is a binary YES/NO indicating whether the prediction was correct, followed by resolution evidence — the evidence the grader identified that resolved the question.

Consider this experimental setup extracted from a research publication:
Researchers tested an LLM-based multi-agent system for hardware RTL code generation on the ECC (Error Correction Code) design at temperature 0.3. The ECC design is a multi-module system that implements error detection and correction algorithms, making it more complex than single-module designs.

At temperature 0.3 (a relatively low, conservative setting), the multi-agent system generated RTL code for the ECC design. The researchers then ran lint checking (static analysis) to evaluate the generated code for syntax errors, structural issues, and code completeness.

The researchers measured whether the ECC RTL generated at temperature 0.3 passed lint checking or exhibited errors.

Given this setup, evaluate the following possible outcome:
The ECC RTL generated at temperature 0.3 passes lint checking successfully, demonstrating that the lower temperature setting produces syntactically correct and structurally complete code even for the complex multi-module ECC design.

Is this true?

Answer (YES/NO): NO